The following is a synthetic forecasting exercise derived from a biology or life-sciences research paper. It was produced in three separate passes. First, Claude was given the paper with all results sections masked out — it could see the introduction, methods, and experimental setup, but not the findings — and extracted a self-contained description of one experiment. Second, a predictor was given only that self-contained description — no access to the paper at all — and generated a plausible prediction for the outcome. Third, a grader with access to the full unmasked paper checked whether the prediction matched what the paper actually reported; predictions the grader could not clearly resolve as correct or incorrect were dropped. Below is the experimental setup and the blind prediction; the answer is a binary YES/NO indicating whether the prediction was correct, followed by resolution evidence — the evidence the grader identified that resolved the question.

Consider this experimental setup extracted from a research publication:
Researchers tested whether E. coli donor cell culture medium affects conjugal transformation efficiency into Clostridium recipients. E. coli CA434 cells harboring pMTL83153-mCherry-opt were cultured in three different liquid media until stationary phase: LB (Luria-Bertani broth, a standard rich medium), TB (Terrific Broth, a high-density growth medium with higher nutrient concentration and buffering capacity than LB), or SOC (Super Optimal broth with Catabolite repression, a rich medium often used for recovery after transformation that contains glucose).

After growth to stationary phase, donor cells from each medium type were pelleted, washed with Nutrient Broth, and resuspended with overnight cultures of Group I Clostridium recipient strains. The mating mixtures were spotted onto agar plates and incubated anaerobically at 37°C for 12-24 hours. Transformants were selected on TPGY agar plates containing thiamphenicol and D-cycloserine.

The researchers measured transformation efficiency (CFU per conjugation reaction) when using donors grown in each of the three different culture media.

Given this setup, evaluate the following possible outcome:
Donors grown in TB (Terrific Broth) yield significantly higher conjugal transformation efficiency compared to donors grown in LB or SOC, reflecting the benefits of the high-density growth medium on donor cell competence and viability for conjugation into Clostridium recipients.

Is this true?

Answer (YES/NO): NO